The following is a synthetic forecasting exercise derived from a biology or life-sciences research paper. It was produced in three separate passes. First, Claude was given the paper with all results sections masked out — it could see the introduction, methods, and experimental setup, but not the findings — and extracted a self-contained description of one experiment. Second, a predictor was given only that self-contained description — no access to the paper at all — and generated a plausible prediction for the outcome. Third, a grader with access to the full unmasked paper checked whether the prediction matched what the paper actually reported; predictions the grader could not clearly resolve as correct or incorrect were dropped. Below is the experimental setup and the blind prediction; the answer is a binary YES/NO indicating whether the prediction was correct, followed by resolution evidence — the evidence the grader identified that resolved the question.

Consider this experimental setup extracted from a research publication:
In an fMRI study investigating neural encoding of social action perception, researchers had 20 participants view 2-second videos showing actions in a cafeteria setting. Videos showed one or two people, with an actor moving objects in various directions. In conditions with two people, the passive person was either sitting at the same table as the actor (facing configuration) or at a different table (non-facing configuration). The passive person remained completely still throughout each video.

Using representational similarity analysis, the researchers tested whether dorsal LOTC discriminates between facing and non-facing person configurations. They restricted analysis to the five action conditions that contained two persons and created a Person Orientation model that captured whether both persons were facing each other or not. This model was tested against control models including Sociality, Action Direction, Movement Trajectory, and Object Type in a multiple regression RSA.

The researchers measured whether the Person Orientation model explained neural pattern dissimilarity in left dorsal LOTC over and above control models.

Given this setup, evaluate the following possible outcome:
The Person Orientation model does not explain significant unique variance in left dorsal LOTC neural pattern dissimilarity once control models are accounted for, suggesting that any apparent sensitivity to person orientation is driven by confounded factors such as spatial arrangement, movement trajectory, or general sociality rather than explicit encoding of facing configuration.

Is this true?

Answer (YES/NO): NO